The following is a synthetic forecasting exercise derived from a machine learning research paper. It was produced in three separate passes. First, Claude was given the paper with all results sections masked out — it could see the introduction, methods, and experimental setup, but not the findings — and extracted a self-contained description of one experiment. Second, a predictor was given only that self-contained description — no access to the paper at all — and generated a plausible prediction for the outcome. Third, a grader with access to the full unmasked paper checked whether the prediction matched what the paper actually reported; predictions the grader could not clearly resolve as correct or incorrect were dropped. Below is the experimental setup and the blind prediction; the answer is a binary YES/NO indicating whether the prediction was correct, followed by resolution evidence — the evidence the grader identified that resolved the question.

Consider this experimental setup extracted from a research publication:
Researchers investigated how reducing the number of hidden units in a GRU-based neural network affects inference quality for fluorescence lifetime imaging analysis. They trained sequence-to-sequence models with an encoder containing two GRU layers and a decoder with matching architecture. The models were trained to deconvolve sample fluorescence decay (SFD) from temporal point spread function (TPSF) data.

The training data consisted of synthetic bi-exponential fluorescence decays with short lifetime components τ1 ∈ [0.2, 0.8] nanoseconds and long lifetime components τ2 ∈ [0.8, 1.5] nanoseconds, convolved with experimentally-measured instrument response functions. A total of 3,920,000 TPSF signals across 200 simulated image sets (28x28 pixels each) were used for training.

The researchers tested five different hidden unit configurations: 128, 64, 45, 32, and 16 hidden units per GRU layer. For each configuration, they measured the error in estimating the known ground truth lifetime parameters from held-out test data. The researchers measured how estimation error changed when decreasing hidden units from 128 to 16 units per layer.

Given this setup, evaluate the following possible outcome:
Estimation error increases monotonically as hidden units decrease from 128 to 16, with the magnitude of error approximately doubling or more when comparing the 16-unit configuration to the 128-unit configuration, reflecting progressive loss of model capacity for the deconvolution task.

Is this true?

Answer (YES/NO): NO